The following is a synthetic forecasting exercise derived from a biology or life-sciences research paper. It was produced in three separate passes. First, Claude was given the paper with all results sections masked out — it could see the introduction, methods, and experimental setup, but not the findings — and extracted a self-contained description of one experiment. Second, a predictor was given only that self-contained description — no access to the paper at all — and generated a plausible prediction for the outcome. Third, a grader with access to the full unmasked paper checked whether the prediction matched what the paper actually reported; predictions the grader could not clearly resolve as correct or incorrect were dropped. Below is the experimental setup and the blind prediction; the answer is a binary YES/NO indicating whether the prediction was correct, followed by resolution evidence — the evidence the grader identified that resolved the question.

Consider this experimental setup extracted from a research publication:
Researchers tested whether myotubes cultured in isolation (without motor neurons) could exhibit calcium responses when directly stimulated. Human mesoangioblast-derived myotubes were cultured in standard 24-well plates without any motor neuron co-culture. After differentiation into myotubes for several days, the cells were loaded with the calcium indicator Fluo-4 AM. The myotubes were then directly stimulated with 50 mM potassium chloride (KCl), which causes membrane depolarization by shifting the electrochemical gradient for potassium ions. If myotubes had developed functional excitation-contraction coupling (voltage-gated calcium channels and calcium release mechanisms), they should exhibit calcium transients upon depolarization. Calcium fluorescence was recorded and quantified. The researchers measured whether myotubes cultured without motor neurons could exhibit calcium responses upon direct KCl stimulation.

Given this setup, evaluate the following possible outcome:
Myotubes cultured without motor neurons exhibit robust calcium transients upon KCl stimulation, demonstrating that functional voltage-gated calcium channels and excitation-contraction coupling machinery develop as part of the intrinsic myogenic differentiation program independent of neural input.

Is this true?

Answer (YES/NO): YES